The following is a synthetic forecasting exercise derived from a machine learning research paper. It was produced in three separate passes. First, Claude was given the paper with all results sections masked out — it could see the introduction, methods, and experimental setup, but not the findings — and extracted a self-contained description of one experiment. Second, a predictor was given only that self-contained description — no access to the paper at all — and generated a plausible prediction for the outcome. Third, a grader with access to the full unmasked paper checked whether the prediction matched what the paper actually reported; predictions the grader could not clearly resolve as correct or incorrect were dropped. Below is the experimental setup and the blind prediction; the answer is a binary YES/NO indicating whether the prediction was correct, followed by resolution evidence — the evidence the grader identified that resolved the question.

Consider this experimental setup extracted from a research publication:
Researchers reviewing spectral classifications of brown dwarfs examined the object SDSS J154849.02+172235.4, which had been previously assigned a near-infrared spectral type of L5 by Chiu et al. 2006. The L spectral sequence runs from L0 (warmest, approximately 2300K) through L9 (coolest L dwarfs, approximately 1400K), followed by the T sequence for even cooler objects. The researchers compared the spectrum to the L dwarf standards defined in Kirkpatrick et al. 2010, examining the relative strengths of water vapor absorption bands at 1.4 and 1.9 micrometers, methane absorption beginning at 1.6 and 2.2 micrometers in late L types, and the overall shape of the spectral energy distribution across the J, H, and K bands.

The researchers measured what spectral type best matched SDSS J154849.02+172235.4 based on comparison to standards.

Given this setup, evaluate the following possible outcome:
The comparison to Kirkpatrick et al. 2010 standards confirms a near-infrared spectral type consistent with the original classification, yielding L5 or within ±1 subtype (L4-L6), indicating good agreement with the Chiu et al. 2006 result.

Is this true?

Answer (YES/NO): NO